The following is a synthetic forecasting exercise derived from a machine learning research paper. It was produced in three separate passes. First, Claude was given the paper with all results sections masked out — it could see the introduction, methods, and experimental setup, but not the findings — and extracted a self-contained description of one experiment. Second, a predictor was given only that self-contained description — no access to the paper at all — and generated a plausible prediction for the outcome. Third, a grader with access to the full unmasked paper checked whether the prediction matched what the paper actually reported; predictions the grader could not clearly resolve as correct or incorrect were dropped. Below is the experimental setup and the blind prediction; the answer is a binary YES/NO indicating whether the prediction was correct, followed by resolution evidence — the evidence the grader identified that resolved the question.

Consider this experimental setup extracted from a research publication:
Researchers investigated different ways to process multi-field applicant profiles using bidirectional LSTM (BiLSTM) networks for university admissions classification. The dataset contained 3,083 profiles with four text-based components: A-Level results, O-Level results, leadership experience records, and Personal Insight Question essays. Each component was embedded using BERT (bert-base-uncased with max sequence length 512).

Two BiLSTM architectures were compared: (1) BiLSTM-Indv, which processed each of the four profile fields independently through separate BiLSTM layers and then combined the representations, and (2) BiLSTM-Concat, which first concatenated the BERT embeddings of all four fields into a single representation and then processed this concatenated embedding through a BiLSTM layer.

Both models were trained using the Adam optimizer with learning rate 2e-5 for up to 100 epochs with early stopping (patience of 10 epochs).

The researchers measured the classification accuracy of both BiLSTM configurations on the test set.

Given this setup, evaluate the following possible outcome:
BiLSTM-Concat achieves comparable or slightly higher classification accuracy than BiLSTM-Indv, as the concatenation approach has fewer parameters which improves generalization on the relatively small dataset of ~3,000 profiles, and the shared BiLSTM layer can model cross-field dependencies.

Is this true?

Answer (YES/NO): YES